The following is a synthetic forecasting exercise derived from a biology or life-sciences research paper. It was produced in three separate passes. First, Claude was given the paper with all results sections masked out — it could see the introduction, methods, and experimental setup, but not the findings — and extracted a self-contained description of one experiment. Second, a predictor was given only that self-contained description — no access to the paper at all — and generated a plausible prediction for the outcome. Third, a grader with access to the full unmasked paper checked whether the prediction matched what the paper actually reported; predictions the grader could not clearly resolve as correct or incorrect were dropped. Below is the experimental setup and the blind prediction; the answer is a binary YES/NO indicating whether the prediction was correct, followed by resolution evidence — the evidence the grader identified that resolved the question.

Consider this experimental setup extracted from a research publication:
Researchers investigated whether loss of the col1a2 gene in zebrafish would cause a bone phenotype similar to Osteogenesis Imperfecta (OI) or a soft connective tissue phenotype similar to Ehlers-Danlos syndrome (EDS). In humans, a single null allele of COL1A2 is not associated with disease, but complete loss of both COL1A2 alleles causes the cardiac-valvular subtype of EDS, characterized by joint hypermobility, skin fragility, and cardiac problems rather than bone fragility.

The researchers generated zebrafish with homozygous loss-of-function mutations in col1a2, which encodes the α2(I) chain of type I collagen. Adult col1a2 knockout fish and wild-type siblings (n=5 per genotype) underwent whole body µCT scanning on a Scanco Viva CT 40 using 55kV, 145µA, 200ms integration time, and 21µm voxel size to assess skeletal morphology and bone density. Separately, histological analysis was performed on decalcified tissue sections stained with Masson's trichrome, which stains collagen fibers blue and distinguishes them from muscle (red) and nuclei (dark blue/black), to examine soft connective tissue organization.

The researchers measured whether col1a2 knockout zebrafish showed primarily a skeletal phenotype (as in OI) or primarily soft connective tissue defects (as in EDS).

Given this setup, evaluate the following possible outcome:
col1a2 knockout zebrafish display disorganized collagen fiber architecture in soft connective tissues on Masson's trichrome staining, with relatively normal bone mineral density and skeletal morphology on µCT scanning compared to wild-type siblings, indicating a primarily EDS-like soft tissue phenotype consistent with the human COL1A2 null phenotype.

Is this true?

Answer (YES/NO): NO